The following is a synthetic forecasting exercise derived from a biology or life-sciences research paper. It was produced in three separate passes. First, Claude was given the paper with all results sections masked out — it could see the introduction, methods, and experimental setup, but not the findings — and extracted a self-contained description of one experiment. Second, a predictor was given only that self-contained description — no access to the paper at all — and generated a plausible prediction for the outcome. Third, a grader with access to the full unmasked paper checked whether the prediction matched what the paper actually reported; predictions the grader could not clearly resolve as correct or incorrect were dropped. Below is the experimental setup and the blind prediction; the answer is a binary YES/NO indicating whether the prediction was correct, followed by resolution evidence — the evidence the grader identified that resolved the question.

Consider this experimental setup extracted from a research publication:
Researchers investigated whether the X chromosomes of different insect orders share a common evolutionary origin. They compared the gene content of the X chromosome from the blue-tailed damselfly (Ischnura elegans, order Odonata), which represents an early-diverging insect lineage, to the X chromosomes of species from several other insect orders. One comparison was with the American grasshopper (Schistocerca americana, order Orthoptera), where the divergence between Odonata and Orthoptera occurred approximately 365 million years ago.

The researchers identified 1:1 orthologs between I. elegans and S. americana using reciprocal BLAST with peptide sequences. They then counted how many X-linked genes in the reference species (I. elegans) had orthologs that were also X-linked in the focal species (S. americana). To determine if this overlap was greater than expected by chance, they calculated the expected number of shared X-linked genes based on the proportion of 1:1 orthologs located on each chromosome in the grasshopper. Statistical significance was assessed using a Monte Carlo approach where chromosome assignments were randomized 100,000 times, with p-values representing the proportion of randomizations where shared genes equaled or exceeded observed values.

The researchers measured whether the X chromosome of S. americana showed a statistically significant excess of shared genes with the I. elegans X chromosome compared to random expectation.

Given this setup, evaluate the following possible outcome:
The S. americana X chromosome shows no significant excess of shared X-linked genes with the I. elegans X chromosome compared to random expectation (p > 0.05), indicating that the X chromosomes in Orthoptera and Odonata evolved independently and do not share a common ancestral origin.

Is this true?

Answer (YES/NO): NO